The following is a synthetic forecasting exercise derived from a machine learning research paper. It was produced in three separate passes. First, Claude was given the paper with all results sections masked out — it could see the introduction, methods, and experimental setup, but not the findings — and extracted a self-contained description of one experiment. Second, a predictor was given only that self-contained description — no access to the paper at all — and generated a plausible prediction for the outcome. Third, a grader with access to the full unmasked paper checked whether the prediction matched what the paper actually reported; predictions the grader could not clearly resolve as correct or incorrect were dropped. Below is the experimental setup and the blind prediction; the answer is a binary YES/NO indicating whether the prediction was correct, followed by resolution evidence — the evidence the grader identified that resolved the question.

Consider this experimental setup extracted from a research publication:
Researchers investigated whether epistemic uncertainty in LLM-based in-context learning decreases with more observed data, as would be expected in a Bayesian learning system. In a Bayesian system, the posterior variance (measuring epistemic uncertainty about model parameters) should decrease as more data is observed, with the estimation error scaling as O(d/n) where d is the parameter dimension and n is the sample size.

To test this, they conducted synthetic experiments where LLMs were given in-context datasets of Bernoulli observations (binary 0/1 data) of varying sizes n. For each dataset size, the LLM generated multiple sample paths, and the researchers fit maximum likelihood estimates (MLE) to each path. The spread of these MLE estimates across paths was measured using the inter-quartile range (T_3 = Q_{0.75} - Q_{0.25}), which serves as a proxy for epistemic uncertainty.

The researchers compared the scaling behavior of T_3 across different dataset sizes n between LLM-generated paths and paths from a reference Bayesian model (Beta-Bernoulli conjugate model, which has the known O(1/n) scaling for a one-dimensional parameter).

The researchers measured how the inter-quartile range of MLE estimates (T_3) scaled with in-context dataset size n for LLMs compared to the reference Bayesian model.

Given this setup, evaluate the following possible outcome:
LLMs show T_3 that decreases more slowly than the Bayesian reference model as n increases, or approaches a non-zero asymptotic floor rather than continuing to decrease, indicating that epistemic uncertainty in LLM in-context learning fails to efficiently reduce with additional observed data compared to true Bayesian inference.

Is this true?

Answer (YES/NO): YES